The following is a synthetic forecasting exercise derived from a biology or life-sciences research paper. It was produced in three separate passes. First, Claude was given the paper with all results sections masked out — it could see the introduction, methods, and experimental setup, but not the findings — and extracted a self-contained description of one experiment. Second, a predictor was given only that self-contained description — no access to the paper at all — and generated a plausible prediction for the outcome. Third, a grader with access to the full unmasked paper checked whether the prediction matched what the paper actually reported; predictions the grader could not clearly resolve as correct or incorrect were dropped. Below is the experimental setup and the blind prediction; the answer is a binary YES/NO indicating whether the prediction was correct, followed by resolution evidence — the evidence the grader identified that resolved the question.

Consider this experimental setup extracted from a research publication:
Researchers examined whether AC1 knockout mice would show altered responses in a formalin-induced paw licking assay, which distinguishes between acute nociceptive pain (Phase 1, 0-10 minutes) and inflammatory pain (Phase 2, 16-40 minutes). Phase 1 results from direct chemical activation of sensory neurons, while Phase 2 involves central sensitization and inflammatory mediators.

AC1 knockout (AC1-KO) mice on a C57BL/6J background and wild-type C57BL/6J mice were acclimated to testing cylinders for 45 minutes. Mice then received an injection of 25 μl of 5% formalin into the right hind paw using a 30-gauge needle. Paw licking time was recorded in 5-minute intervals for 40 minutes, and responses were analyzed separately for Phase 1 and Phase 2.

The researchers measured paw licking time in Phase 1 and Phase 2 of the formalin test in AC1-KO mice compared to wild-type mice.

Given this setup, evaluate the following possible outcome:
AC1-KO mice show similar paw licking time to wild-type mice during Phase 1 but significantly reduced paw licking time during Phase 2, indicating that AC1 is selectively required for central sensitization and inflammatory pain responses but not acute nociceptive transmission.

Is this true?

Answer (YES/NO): YES